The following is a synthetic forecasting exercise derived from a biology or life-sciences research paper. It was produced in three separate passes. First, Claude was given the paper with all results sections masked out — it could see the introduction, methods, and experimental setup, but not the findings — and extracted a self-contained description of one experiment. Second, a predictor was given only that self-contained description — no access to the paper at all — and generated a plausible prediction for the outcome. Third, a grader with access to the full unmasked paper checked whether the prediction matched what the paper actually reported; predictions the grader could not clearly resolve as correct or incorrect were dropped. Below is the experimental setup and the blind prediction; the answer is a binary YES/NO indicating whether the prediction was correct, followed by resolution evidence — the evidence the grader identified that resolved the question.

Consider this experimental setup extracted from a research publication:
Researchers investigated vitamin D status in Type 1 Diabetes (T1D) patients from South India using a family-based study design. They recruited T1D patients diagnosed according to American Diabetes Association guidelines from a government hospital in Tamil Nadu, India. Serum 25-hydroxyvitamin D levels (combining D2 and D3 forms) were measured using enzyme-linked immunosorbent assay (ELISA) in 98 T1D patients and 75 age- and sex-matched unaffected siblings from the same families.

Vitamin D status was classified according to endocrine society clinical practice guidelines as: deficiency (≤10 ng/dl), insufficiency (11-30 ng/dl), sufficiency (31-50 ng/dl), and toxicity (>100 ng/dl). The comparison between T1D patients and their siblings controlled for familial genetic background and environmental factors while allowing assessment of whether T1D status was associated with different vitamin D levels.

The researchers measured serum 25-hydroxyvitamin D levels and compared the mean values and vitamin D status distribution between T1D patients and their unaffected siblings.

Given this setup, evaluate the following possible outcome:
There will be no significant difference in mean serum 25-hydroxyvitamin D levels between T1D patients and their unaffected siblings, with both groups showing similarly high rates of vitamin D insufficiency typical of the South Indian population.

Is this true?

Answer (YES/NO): NO